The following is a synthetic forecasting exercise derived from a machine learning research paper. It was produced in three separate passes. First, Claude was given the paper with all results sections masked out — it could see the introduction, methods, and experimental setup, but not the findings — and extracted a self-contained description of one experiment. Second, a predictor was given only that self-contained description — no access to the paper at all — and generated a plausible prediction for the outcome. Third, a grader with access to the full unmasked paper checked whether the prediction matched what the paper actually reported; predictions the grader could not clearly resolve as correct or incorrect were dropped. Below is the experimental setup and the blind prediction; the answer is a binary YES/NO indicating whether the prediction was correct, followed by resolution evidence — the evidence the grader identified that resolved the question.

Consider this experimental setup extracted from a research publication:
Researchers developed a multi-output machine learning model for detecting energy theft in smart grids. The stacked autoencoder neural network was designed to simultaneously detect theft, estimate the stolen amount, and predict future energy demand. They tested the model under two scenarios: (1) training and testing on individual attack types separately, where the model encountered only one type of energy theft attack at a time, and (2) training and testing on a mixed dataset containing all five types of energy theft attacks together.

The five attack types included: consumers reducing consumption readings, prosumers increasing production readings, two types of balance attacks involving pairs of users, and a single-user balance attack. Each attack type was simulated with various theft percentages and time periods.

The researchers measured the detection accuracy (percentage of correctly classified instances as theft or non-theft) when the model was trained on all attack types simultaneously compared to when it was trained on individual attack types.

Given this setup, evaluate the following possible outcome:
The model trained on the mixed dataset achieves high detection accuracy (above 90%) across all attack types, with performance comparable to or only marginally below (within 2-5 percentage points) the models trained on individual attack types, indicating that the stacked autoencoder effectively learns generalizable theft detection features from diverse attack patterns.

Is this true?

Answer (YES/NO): NO